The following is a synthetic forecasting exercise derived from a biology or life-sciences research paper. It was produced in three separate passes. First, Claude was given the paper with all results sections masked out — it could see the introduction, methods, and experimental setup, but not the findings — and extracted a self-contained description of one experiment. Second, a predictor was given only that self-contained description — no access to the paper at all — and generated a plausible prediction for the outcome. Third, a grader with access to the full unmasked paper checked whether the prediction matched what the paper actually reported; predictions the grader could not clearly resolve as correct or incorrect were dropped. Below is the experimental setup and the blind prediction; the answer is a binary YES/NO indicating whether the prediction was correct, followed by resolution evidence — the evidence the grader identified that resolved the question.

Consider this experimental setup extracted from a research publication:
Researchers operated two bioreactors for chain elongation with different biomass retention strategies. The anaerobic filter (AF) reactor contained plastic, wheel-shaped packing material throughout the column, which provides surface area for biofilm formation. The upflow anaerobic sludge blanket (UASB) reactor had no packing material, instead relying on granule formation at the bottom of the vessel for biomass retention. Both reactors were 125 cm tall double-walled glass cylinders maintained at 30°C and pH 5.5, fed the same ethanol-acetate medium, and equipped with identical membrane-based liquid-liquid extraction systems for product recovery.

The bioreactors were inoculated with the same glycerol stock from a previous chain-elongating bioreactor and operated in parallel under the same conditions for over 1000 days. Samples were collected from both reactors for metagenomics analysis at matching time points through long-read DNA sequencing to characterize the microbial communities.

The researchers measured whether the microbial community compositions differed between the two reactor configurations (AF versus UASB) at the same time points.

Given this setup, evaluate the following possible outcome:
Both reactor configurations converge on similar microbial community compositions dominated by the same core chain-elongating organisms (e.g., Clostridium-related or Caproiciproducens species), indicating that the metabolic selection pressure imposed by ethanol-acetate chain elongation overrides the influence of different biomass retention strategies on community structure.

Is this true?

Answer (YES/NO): NO